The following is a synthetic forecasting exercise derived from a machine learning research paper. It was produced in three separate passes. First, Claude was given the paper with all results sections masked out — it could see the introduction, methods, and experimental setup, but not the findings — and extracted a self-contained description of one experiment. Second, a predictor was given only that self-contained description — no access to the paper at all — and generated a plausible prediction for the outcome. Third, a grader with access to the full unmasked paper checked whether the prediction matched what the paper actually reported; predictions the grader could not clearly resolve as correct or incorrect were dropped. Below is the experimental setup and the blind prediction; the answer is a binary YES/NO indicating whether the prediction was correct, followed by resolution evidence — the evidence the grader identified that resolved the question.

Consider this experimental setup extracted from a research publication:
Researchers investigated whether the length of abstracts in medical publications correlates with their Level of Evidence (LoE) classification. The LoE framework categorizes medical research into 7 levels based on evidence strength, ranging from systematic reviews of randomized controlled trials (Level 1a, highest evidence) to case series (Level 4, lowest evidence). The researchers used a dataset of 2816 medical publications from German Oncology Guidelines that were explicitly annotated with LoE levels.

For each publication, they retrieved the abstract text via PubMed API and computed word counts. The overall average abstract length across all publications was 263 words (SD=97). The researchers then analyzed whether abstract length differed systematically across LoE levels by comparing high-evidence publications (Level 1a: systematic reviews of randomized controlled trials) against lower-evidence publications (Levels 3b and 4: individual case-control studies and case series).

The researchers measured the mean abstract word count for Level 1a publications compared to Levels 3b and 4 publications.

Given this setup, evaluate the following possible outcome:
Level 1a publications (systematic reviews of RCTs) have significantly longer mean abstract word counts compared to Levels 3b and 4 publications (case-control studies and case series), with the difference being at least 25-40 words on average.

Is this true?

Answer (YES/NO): YES